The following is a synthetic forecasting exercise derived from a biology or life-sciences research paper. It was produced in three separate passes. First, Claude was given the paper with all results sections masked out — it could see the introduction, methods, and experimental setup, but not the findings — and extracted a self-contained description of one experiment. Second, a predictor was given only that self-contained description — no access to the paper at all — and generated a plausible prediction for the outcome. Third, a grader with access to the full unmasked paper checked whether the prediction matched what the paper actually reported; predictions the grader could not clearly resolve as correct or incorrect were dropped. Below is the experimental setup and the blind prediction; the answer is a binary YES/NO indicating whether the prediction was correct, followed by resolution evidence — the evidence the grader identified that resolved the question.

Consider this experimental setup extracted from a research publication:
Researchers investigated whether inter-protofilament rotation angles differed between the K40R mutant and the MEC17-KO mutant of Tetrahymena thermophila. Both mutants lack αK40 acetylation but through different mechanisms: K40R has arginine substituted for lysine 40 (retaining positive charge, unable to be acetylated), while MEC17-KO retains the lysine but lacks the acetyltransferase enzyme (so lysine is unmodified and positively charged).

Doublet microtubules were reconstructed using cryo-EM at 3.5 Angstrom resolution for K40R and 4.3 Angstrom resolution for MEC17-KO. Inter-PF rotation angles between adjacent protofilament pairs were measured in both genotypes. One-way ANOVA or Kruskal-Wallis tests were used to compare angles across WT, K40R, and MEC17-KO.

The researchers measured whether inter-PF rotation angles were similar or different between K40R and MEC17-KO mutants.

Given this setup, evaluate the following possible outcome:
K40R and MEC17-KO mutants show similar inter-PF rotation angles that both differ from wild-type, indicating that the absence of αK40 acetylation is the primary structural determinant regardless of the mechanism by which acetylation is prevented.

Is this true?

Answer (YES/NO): YES